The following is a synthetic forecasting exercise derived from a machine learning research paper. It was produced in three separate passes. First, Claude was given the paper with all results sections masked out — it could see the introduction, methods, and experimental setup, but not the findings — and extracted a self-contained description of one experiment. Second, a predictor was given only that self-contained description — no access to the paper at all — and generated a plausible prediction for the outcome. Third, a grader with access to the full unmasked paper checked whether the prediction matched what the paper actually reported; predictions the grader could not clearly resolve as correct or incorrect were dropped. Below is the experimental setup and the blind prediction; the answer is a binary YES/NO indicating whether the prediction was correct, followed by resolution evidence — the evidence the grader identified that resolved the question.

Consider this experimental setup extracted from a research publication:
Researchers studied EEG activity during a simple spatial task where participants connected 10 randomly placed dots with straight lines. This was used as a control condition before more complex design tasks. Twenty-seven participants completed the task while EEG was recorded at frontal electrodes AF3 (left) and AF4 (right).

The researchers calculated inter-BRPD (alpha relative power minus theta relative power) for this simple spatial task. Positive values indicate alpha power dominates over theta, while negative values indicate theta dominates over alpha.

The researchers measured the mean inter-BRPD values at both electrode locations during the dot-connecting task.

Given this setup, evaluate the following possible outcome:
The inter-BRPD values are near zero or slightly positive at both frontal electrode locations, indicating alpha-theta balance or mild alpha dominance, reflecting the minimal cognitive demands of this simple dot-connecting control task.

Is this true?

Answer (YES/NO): YES